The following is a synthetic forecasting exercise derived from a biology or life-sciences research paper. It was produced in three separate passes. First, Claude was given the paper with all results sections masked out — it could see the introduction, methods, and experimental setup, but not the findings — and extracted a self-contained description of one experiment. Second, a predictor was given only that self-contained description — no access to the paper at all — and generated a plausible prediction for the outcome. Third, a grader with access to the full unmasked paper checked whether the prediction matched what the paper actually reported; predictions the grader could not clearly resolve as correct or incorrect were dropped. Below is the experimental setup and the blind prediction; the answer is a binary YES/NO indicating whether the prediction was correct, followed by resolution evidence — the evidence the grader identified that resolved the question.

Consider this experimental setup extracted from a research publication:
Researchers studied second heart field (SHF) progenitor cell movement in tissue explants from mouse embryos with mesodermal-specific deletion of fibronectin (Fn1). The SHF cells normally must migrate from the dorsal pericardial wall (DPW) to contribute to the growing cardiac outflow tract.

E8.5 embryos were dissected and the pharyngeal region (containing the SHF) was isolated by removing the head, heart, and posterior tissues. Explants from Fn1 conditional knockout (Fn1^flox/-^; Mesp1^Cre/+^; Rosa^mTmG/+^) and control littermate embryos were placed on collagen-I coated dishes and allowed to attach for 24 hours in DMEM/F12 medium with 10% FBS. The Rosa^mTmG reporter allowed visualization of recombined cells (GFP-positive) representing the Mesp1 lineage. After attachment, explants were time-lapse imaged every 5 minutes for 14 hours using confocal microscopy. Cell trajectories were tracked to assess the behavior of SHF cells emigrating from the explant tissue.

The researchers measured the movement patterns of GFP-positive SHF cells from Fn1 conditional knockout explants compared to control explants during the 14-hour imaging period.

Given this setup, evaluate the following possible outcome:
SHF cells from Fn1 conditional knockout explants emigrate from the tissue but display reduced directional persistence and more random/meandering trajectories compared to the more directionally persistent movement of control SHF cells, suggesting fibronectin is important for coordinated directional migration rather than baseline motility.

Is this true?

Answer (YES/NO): NO